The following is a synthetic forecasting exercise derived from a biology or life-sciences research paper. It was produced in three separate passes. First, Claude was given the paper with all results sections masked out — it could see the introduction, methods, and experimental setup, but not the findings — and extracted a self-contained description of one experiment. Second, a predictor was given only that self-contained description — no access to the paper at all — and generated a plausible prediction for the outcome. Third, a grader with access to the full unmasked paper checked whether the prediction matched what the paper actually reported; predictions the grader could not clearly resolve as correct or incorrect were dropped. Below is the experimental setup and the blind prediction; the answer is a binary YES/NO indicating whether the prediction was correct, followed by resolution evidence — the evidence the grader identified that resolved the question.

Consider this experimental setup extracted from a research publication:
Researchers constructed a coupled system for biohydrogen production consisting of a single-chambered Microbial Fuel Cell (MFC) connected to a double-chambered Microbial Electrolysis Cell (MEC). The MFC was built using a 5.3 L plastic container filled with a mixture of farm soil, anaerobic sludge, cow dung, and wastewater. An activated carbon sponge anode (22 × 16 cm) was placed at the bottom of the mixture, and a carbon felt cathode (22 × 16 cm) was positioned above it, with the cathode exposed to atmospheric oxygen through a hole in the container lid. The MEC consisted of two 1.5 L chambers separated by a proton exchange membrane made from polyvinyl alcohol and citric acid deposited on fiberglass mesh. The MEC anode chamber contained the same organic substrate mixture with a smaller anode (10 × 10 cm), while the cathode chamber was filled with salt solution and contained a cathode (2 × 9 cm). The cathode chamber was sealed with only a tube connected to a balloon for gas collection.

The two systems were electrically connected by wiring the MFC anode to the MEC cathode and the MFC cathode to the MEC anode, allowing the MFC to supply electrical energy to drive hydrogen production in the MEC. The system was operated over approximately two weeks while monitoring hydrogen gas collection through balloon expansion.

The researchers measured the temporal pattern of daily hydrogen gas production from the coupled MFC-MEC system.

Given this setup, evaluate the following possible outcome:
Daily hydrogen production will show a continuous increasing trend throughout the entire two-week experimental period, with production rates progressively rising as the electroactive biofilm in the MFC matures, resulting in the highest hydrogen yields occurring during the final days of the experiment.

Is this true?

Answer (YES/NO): NO